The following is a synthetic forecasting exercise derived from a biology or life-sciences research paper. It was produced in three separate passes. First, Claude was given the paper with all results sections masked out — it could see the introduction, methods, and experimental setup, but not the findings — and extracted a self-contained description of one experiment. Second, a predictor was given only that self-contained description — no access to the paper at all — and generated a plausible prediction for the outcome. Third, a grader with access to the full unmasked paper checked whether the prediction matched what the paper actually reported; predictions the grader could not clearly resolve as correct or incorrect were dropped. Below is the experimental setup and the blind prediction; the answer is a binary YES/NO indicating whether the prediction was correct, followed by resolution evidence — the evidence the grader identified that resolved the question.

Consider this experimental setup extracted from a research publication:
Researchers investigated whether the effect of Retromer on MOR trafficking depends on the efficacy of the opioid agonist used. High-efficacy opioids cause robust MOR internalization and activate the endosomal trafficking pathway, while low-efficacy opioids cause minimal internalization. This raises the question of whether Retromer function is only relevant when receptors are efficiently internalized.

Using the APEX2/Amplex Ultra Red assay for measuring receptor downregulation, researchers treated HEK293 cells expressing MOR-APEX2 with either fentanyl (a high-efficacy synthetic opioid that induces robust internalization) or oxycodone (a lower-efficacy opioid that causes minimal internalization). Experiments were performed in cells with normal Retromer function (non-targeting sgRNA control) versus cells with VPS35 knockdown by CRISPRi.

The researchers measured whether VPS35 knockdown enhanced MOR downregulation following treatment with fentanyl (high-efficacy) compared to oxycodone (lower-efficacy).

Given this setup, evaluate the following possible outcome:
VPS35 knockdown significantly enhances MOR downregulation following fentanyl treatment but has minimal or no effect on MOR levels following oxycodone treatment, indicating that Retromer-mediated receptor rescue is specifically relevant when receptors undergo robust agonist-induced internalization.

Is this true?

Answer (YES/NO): YES